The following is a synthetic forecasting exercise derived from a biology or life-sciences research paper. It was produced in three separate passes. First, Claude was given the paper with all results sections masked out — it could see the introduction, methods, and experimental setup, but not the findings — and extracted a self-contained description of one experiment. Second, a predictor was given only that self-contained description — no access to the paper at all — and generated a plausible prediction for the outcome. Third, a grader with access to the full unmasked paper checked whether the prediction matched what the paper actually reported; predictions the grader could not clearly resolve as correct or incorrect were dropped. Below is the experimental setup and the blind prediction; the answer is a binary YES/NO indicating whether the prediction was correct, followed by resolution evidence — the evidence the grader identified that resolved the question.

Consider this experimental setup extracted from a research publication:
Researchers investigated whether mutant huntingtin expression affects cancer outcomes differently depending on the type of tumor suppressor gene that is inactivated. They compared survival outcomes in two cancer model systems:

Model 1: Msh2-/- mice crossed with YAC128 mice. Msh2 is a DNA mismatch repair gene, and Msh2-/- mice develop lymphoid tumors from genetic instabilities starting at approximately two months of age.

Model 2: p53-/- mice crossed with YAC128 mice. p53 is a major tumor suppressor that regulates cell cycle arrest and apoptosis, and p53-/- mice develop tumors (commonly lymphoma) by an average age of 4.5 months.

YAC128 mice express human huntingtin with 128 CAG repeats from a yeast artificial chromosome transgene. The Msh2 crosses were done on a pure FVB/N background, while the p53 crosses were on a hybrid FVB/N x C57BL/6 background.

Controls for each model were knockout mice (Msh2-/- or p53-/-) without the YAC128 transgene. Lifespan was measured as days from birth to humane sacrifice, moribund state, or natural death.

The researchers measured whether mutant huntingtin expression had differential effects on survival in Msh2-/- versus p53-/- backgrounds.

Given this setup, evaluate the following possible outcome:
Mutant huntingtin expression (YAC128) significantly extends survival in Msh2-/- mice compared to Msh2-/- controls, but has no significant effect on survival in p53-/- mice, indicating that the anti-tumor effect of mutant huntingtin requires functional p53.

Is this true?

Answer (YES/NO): NO